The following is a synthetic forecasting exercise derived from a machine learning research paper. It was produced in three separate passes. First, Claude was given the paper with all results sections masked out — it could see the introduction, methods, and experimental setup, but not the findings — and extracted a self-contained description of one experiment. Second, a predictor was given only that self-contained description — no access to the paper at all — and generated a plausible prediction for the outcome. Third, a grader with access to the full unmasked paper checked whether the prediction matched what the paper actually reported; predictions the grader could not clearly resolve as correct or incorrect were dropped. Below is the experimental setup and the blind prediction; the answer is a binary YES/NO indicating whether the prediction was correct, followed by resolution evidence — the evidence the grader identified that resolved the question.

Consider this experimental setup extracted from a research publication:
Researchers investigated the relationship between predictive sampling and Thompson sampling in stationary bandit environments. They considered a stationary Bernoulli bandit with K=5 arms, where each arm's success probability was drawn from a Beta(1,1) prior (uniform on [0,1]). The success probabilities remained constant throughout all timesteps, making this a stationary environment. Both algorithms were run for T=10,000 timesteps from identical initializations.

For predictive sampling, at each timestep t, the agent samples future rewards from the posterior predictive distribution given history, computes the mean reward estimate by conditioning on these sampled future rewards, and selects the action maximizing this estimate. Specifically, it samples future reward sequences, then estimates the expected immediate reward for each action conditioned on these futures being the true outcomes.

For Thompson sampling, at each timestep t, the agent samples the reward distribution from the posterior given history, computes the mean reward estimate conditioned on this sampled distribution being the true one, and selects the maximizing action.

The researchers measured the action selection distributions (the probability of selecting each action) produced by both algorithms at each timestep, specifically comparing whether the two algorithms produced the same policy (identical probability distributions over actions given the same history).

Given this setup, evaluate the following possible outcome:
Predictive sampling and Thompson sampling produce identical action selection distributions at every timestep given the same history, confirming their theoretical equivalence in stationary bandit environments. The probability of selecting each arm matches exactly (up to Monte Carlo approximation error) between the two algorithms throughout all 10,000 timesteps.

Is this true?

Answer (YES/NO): YES